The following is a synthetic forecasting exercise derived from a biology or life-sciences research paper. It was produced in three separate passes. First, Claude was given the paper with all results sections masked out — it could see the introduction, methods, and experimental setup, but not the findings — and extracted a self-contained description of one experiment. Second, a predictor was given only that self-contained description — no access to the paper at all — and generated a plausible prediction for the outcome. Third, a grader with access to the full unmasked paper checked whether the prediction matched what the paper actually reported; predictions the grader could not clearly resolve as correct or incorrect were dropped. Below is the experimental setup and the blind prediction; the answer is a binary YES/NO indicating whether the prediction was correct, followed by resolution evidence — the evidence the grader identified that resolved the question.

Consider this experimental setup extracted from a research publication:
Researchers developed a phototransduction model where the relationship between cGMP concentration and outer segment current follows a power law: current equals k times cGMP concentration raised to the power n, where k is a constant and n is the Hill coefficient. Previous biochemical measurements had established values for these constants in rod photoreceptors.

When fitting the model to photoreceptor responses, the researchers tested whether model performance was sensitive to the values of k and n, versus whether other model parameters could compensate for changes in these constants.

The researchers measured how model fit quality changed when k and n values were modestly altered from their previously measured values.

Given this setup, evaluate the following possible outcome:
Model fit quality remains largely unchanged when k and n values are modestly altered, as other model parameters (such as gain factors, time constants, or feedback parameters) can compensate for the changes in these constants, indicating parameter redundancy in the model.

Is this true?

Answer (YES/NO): YES